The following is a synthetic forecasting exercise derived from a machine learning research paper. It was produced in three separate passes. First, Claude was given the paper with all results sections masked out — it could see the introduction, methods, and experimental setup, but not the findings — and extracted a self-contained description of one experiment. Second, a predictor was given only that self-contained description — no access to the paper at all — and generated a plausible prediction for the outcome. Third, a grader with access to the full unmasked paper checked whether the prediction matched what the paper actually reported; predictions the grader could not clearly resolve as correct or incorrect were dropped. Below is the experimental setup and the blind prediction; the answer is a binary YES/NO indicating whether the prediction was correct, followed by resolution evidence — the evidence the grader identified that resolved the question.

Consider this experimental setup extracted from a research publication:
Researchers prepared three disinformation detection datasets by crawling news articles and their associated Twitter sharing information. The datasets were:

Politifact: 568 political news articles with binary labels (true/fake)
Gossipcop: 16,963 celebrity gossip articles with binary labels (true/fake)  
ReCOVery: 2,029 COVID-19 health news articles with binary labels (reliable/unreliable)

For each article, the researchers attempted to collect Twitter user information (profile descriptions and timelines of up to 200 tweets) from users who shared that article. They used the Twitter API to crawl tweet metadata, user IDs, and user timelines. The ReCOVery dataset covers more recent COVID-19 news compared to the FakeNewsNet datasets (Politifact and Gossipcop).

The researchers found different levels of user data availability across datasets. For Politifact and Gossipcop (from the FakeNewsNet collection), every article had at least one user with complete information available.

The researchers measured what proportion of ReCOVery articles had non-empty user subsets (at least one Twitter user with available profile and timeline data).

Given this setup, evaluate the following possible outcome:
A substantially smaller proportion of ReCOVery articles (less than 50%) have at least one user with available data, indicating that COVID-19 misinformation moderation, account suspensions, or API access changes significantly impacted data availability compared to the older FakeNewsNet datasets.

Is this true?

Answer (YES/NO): NO